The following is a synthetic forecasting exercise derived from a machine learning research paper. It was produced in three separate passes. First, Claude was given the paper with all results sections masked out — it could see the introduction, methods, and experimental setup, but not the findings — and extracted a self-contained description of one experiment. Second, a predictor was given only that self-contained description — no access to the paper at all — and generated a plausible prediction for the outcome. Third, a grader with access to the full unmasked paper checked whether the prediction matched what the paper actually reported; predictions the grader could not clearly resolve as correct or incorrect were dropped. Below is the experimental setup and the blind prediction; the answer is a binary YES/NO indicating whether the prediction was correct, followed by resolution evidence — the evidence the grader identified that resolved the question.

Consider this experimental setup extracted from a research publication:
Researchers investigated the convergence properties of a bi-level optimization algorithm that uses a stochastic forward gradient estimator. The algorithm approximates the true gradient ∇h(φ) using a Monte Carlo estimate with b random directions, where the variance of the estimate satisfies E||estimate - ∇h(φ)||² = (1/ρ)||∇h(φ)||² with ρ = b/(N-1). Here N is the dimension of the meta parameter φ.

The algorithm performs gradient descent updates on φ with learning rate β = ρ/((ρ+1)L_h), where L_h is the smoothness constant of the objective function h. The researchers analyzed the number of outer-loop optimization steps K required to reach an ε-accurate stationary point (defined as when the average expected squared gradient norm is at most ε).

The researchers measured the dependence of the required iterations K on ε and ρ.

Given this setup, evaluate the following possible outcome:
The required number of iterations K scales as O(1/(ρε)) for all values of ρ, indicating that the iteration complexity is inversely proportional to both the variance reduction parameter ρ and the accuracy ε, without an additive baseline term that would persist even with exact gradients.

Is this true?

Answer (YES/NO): YES